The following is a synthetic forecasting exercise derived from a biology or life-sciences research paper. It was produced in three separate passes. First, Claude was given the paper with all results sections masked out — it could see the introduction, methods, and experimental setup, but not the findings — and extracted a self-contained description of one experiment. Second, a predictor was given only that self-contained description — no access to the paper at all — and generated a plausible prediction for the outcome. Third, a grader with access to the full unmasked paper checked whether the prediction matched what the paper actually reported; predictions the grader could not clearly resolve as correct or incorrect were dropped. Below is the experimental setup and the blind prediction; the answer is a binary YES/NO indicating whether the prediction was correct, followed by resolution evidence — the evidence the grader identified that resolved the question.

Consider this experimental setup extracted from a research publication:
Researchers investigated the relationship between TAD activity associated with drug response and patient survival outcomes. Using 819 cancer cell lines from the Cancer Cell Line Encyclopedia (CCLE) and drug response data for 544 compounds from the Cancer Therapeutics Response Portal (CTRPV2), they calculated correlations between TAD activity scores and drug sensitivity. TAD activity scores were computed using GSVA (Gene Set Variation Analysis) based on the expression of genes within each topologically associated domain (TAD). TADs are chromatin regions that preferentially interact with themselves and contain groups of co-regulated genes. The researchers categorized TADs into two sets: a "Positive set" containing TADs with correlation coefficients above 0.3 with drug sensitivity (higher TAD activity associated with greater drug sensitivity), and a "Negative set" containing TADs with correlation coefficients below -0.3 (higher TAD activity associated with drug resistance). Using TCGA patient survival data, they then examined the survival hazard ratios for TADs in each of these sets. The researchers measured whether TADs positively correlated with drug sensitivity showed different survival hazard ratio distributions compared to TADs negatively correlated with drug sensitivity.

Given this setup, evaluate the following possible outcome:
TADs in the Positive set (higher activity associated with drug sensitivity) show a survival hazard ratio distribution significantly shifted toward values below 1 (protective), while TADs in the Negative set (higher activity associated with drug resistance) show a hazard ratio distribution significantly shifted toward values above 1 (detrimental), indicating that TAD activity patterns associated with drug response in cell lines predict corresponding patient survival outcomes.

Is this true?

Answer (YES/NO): YES